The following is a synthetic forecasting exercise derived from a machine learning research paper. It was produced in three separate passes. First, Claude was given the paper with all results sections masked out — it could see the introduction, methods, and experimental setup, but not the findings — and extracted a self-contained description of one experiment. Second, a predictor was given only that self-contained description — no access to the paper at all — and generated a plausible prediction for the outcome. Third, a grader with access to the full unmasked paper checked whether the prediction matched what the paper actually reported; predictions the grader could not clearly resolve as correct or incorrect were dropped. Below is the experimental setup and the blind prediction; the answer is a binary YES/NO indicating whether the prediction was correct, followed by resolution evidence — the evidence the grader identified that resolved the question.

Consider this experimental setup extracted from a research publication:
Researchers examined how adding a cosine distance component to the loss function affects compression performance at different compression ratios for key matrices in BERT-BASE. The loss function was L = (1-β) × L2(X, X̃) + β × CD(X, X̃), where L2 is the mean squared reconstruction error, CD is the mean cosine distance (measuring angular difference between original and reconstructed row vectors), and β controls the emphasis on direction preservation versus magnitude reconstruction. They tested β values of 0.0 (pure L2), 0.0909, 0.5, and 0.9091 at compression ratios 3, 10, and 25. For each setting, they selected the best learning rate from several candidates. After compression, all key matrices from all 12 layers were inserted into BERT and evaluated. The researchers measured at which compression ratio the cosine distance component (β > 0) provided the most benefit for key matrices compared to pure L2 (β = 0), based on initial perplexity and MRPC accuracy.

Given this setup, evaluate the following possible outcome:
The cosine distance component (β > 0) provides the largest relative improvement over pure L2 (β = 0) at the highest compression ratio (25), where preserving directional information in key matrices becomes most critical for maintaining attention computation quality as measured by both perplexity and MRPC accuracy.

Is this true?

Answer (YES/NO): NO